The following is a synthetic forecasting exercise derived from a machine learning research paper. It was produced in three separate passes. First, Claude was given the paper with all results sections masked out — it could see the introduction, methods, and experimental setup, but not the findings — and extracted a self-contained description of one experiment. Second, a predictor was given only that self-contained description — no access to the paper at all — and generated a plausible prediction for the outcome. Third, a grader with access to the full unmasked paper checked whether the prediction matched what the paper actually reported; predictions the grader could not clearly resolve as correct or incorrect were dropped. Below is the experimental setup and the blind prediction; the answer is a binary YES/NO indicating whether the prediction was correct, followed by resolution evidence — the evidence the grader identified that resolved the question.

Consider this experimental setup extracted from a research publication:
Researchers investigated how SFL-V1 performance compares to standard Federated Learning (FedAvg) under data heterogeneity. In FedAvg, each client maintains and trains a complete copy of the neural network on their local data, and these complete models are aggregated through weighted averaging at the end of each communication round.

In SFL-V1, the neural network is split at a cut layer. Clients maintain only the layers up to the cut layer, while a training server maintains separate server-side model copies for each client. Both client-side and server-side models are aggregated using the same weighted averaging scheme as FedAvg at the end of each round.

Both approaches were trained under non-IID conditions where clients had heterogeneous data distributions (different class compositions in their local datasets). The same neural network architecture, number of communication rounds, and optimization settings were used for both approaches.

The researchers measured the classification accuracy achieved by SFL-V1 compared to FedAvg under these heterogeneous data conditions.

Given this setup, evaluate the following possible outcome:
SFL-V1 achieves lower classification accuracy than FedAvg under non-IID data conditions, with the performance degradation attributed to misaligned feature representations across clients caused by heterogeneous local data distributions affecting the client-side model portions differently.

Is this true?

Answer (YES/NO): NO